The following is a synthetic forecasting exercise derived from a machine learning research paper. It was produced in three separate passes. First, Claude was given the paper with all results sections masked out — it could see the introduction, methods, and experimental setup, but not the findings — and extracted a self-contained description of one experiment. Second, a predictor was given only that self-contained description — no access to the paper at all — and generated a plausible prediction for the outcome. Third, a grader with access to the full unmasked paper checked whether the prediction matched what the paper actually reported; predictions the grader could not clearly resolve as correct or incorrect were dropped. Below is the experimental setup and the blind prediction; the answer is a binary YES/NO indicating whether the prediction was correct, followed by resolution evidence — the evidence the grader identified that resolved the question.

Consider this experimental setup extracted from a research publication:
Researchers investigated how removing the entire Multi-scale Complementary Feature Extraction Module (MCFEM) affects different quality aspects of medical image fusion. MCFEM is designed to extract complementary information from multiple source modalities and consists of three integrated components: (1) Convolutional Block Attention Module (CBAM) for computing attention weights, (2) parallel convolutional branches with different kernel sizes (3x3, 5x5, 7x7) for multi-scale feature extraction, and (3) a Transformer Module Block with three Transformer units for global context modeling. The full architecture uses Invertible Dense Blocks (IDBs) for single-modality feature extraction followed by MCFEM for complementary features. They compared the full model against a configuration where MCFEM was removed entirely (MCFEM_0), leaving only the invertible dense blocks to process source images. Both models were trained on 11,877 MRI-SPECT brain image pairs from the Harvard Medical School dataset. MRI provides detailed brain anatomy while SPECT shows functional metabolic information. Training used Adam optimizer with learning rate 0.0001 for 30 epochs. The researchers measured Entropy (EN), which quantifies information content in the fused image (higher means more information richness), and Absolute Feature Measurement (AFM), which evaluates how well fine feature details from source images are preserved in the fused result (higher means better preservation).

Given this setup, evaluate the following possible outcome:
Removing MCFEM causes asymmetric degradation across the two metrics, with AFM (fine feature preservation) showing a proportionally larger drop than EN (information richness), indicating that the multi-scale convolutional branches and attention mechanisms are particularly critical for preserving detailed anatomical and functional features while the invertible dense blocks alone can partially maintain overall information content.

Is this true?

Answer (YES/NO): NO